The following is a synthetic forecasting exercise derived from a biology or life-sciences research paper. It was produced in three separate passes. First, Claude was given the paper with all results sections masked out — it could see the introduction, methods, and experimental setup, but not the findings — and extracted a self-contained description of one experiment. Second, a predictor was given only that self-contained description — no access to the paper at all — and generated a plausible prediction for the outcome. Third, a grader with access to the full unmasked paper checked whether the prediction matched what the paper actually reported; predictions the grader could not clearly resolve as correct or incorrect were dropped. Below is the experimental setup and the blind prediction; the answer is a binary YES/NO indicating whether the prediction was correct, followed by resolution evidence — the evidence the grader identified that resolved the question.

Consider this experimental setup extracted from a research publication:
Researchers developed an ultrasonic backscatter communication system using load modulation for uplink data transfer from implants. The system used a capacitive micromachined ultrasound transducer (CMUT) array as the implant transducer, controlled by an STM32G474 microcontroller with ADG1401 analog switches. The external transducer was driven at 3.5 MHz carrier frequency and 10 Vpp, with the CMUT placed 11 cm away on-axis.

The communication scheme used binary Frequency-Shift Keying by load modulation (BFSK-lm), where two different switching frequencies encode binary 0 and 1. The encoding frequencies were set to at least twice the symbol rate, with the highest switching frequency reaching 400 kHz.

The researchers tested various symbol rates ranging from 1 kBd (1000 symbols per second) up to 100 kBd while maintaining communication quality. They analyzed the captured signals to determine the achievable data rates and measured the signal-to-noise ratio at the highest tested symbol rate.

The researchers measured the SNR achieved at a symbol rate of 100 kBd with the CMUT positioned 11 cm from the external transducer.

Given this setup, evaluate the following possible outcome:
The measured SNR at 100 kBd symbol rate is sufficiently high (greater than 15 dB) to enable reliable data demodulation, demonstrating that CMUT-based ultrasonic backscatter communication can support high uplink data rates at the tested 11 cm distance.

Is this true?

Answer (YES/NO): YES